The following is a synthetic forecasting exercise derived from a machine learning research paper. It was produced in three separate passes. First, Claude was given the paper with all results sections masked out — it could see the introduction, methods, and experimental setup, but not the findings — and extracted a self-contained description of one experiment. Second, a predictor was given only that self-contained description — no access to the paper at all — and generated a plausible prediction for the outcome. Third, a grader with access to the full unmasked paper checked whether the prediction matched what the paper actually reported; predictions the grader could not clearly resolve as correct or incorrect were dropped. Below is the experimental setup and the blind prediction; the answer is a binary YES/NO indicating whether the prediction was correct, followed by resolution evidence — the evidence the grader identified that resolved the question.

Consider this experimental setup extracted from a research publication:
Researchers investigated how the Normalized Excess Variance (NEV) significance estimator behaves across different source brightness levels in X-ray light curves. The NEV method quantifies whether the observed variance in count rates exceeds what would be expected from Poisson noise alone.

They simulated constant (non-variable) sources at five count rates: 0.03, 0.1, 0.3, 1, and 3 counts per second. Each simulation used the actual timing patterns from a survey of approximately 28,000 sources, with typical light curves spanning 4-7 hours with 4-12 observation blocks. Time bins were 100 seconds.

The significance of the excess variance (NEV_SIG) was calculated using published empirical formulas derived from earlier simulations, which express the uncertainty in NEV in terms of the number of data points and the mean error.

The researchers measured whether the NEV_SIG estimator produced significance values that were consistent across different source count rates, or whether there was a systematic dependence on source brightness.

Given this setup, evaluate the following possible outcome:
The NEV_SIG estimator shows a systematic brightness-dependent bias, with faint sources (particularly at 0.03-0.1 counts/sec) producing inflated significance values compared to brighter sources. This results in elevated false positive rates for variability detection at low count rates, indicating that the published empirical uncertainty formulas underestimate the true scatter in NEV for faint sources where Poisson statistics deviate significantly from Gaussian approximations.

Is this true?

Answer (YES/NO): NO